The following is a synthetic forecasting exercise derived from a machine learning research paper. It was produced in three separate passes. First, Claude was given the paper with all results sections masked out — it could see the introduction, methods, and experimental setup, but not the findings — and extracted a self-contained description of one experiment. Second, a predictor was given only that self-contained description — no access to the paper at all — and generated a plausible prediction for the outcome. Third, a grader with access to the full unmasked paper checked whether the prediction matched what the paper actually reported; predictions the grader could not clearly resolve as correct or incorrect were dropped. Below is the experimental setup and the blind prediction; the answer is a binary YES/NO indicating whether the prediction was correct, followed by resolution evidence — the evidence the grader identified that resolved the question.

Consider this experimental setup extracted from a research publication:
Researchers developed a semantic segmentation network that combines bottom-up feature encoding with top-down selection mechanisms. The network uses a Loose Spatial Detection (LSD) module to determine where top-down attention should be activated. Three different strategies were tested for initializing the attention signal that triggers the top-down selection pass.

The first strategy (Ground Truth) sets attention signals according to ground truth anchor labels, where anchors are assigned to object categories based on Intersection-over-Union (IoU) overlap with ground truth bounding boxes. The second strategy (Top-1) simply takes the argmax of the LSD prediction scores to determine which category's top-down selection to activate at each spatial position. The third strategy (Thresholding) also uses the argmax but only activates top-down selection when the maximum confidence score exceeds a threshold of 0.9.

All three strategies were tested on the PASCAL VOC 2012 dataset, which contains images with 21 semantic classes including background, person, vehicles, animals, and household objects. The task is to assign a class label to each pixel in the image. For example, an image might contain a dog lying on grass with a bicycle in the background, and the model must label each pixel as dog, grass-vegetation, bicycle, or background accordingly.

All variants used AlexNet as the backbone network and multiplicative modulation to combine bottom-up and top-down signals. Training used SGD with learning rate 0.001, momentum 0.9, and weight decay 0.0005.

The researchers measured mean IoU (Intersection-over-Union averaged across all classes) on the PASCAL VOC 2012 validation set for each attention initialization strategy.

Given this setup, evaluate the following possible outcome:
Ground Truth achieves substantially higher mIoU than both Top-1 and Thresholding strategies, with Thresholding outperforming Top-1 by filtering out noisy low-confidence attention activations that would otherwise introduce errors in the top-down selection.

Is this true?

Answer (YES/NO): NO